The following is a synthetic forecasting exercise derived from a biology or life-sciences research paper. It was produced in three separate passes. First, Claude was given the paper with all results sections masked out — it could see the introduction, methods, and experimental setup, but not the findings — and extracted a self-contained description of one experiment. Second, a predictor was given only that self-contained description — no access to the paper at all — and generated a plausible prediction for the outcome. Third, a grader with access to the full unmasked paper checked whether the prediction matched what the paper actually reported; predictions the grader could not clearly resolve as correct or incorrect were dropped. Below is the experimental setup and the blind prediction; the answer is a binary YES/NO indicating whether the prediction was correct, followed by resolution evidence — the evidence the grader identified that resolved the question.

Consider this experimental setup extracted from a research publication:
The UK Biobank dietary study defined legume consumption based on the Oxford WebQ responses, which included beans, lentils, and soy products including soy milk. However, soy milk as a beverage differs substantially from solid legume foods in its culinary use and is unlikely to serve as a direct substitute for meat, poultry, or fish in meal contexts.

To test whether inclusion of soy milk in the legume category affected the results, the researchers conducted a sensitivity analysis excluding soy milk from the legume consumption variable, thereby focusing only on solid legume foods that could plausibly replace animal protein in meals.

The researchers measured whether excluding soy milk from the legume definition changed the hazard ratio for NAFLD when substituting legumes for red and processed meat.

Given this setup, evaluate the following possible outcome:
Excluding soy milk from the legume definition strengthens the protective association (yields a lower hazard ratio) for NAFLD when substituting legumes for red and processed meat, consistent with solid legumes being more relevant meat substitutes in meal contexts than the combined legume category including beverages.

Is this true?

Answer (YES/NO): NO